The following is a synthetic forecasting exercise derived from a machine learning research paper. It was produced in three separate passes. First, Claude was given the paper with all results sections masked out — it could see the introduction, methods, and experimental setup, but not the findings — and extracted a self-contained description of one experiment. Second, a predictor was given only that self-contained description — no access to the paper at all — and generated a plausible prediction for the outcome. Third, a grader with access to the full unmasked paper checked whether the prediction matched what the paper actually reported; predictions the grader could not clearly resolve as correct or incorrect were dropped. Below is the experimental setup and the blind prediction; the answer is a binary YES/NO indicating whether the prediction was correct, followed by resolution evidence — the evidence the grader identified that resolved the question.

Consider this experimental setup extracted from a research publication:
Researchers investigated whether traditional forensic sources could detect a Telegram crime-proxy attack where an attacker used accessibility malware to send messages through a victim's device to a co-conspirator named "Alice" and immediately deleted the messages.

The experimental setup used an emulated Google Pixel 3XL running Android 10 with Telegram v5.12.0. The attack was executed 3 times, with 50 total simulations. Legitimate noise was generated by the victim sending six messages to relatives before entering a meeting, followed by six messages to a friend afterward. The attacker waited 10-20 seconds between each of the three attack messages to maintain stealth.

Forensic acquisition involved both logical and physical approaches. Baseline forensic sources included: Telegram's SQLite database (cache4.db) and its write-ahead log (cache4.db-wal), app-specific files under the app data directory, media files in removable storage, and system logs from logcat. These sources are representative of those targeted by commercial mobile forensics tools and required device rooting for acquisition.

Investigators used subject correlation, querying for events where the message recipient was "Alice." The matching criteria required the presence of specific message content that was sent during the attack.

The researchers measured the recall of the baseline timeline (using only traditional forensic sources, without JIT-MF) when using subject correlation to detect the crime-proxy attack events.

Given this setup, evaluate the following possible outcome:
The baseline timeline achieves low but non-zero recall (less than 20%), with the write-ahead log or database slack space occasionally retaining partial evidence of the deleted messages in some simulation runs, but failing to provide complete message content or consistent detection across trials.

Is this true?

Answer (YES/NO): NO